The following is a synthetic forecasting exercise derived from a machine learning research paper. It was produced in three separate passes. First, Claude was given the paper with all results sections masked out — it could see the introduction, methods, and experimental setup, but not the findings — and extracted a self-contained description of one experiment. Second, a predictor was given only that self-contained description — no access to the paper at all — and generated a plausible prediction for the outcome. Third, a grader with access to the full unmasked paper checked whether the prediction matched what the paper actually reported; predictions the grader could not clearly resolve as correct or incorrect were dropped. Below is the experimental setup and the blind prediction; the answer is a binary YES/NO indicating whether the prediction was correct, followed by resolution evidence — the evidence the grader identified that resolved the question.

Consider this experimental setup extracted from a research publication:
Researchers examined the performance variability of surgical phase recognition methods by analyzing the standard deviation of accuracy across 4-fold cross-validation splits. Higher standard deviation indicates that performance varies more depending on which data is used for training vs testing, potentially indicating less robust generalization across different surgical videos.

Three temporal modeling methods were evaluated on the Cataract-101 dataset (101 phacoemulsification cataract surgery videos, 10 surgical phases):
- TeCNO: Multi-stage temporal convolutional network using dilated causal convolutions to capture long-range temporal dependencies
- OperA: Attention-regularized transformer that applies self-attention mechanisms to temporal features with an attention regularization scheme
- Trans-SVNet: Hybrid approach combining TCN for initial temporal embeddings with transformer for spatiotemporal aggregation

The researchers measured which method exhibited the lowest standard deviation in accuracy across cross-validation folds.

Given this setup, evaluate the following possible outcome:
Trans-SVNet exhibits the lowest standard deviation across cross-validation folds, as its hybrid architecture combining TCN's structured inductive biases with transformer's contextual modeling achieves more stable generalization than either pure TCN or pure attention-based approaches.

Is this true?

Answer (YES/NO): NO